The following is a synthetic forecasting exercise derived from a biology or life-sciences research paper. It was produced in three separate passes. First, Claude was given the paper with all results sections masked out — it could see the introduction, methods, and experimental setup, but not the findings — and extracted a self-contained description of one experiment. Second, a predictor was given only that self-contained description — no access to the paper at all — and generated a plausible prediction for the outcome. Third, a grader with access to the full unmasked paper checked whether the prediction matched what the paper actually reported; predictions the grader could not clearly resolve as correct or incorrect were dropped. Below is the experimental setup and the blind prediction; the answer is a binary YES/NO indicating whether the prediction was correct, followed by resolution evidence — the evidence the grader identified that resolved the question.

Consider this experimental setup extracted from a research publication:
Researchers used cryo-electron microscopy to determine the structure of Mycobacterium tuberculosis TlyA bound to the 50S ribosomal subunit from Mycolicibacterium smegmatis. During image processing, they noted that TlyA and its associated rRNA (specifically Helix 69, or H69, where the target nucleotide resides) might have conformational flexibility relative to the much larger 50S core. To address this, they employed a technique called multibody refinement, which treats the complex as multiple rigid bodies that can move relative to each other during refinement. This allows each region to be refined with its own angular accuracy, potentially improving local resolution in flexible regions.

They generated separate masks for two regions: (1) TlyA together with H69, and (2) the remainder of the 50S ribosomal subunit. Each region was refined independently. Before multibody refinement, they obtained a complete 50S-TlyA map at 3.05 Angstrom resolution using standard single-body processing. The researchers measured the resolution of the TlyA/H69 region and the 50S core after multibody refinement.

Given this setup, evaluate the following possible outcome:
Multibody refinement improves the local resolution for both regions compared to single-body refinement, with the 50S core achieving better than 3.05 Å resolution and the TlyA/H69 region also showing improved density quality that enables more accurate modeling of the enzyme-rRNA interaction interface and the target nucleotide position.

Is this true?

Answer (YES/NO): YES